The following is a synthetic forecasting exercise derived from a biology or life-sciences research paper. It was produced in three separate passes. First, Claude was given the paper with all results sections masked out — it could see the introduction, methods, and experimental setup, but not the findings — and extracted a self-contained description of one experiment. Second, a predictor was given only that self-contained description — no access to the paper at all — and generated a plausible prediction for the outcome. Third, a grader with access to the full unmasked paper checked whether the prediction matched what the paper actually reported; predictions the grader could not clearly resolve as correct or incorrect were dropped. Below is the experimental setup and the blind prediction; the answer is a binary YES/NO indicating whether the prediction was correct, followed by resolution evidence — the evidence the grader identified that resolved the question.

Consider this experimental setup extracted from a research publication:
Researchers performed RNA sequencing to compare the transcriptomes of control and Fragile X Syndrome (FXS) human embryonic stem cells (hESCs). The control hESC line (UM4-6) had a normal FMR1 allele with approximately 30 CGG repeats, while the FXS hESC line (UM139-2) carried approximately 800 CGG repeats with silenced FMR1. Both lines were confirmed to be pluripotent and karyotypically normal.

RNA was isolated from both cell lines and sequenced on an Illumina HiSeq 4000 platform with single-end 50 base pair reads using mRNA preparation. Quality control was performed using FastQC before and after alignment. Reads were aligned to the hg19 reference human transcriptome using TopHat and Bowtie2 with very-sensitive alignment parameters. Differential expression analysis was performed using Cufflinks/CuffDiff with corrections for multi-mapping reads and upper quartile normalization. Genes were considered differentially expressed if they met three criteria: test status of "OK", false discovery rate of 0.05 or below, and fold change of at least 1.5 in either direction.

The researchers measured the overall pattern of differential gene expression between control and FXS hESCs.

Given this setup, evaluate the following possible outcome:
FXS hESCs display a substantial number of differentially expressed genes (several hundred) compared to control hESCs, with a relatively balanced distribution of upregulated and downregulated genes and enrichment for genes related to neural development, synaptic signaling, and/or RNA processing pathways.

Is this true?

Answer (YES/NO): NO